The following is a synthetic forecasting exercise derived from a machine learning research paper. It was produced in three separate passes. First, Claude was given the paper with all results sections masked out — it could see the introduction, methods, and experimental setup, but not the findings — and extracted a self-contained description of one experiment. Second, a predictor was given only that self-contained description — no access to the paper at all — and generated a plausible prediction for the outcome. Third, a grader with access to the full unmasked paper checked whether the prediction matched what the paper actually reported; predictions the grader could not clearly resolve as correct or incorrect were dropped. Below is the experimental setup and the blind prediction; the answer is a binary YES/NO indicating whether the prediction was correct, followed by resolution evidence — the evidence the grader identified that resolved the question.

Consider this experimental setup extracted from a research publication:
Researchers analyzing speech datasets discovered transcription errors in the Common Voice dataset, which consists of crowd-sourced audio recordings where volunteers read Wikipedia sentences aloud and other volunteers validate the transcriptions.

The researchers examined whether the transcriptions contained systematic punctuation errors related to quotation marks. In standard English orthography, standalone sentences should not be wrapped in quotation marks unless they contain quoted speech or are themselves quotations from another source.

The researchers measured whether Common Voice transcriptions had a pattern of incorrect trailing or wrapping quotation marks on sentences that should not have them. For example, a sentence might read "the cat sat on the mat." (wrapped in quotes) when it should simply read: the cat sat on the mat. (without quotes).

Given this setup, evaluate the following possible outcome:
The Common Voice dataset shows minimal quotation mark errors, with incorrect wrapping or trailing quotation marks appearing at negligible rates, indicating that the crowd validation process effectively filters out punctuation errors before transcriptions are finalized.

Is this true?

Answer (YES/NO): NO